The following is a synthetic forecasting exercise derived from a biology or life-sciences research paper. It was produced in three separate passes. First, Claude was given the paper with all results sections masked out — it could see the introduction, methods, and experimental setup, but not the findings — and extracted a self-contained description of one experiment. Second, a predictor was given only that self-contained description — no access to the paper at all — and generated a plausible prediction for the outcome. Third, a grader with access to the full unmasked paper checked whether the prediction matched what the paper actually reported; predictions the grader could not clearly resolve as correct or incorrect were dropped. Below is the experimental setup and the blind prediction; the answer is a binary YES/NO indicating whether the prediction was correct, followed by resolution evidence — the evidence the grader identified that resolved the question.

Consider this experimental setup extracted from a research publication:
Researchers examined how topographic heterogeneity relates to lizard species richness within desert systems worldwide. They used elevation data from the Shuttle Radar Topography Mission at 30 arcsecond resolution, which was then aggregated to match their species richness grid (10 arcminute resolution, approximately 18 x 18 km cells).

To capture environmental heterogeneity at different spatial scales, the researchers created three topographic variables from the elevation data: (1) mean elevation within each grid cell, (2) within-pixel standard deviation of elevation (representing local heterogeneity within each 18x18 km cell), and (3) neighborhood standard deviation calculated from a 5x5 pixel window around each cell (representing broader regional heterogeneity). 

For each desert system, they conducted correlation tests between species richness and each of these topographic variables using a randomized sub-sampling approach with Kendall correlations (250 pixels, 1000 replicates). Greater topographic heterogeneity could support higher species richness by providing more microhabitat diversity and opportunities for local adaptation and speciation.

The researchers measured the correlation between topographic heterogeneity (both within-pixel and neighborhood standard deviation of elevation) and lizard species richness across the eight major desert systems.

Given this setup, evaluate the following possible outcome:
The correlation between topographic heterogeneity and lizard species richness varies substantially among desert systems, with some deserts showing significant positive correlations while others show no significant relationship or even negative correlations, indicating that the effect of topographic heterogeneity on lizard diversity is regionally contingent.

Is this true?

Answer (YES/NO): YES